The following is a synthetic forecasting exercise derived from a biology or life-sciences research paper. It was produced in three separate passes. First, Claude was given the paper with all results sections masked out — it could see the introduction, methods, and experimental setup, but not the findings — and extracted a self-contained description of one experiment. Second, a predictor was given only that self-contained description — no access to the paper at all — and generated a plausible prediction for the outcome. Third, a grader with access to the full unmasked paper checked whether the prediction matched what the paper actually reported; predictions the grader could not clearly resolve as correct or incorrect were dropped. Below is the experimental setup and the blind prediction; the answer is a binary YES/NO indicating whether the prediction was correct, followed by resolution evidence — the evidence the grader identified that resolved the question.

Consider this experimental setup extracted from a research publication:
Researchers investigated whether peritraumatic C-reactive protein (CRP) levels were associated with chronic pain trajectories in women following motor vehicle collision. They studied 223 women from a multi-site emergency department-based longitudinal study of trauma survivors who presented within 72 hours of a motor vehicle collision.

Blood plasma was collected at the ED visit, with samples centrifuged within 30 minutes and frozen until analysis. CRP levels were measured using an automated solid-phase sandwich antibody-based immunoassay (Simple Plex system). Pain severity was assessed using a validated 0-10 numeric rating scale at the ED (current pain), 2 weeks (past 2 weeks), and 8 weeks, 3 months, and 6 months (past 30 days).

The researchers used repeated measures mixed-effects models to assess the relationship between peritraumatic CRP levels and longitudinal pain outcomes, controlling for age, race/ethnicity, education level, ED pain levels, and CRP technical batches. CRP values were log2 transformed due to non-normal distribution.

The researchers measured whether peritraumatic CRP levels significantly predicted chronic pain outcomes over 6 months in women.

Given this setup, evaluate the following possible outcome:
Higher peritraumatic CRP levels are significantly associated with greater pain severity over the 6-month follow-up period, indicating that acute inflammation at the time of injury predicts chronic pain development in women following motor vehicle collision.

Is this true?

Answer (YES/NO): NO